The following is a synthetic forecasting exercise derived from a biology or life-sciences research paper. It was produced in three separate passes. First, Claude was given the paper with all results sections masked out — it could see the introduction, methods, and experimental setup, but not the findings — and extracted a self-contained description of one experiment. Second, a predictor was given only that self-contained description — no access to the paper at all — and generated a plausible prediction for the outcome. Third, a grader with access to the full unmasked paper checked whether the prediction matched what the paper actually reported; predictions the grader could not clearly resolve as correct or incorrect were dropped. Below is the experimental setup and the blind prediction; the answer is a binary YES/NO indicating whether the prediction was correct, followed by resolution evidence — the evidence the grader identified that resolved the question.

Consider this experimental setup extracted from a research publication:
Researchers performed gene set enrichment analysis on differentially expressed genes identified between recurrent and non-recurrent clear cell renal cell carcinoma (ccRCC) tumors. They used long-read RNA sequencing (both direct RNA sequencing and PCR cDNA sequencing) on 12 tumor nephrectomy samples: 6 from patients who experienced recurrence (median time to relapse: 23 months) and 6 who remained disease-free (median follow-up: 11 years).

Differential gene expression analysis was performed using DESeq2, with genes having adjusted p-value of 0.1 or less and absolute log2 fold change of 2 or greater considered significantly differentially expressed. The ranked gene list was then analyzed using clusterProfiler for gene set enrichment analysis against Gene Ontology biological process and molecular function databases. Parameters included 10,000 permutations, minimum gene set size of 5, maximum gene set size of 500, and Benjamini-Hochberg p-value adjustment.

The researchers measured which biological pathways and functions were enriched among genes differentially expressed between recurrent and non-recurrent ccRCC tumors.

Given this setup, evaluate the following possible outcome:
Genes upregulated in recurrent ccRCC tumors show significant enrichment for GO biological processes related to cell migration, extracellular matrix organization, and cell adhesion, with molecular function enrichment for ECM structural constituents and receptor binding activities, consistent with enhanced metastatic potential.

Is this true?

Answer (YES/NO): NO